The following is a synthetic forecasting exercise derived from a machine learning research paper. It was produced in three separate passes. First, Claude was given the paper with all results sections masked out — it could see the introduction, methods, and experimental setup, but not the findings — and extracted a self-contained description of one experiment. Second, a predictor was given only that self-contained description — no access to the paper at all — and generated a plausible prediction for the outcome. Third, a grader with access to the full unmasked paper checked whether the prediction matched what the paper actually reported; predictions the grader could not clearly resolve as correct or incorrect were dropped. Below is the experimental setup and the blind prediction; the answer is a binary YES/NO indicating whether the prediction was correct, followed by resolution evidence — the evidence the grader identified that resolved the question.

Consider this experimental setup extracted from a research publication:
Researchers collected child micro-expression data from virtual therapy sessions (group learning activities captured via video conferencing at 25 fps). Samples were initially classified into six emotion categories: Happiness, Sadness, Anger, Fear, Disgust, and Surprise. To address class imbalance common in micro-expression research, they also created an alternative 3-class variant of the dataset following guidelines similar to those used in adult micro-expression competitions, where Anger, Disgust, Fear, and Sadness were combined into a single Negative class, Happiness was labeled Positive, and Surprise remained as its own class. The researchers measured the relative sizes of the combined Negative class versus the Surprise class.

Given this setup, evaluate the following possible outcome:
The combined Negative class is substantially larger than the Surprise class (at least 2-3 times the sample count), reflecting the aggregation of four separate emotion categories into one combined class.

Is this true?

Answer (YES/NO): NO